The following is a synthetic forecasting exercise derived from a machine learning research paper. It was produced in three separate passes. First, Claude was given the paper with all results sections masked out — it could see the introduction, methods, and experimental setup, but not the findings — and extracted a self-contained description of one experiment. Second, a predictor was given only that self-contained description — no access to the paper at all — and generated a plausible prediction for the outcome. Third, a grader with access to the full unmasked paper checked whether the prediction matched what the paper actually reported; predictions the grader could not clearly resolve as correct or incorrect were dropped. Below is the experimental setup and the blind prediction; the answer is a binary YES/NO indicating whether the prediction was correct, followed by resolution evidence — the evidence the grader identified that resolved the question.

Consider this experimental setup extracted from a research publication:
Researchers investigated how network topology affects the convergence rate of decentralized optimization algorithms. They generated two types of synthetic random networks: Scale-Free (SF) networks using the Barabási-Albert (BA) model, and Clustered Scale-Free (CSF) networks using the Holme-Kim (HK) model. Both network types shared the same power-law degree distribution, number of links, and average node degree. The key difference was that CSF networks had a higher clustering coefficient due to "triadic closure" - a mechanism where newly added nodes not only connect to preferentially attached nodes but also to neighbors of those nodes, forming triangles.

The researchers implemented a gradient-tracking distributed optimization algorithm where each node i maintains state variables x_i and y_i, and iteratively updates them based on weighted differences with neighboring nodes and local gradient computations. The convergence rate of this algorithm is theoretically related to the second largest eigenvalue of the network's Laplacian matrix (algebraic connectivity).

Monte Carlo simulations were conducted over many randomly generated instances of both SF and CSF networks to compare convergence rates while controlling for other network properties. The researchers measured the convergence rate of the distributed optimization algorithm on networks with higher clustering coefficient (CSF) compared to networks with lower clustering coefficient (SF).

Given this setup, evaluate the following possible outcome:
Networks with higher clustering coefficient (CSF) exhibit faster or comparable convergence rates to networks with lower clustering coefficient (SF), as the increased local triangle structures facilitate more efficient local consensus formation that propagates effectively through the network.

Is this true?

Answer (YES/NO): NO